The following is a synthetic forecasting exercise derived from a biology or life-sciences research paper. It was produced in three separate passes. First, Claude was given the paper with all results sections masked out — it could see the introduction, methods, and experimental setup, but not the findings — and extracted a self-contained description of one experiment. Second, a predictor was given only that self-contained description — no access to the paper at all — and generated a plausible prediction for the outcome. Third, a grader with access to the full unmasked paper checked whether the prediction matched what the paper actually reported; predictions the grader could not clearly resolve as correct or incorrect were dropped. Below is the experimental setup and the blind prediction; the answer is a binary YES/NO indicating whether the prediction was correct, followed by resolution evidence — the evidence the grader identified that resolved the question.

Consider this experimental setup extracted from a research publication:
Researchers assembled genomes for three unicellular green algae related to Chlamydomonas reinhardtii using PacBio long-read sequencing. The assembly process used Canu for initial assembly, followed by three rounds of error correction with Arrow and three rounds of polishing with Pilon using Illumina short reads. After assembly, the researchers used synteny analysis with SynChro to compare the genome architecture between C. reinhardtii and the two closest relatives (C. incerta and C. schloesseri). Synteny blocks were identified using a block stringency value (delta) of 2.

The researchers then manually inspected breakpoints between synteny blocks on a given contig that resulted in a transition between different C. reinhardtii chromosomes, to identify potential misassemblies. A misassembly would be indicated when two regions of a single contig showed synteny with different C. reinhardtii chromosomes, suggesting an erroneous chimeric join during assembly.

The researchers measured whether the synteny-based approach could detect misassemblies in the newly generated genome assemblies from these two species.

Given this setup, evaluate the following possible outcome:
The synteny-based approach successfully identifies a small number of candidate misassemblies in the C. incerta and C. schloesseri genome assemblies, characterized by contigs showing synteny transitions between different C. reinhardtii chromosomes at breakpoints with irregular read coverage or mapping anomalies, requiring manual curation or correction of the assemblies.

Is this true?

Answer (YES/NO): NO